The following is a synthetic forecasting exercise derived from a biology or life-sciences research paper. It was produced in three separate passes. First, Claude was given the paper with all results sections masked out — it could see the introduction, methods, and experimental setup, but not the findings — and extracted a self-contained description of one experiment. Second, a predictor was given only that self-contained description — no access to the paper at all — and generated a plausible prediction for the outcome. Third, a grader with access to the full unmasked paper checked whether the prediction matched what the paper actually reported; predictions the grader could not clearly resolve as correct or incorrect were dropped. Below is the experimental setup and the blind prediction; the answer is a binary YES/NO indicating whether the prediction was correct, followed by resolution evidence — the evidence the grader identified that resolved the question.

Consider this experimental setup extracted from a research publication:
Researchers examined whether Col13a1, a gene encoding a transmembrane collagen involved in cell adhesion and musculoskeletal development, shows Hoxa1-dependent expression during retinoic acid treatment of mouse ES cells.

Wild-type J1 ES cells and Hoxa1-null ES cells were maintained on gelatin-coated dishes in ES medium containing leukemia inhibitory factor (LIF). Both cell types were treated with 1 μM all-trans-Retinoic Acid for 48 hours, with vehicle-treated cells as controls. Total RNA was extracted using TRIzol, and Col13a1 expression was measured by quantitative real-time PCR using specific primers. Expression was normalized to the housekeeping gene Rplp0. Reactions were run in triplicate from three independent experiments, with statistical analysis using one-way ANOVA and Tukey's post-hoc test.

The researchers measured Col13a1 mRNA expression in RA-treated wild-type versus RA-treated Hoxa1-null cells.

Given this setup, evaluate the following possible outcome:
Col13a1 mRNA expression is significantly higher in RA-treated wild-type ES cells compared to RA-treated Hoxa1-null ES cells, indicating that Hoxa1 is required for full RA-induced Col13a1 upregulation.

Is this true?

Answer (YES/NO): YES